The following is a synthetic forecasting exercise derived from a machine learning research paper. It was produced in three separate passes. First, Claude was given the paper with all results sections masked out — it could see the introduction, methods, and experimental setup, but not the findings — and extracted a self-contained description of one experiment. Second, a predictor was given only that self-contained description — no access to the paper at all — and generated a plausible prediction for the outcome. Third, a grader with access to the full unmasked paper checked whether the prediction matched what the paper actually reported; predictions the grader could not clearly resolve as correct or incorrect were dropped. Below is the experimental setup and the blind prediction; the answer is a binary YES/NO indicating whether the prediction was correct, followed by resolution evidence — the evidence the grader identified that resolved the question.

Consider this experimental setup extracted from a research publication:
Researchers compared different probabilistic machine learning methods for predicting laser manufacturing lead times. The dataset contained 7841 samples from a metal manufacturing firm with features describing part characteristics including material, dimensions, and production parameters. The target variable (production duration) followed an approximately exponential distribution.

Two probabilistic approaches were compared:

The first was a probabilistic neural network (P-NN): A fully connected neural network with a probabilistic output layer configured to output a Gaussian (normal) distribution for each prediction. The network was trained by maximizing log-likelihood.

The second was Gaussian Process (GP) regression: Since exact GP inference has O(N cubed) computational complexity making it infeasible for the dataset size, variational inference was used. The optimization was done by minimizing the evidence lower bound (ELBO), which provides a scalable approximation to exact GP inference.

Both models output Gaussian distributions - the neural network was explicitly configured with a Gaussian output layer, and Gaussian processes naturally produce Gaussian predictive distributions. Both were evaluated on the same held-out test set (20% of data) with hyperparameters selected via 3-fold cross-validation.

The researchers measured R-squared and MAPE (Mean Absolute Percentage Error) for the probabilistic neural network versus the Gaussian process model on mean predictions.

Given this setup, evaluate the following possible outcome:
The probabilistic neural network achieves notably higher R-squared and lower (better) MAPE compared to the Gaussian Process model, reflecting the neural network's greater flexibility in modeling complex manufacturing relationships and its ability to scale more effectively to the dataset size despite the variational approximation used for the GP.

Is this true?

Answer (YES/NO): NO